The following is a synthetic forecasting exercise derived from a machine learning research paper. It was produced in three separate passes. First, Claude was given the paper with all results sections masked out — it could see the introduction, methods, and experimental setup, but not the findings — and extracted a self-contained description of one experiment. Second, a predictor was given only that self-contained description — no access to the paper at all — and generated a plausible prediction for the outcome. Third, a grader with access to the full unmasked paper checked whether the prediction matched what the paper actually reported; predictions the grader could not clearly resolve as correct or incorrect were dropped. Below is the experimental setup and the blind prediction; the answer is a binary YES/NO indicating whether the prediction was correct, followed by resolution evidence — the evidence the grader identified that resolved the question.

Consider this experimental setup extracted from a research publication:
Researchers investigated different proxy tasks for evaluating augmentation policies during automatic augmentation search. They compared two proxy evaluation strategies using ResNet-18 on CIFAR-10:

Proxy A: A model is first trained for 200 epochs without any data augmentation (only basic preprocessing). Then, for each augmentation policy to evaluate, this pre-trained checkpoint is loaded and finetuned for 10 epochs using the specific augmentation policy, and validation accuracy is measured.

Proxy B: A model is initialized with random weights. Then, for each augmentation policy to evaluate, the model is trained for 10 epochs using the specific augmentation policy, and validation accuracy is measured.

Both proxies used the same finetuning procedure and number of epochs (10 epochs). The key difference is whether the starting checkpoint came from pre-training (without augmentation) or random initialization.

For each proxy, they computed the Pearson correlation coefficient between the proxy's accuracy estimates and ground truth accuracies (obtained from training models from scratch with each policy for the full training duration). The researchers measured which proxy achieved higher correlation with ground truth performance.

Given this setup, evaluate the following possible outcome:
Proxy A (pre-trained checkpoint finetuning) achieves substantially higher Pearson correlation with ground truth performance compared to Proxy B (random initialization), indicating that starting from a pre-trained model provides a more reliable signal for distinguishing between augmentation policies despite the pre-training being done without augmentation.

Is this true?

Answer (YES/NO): YES